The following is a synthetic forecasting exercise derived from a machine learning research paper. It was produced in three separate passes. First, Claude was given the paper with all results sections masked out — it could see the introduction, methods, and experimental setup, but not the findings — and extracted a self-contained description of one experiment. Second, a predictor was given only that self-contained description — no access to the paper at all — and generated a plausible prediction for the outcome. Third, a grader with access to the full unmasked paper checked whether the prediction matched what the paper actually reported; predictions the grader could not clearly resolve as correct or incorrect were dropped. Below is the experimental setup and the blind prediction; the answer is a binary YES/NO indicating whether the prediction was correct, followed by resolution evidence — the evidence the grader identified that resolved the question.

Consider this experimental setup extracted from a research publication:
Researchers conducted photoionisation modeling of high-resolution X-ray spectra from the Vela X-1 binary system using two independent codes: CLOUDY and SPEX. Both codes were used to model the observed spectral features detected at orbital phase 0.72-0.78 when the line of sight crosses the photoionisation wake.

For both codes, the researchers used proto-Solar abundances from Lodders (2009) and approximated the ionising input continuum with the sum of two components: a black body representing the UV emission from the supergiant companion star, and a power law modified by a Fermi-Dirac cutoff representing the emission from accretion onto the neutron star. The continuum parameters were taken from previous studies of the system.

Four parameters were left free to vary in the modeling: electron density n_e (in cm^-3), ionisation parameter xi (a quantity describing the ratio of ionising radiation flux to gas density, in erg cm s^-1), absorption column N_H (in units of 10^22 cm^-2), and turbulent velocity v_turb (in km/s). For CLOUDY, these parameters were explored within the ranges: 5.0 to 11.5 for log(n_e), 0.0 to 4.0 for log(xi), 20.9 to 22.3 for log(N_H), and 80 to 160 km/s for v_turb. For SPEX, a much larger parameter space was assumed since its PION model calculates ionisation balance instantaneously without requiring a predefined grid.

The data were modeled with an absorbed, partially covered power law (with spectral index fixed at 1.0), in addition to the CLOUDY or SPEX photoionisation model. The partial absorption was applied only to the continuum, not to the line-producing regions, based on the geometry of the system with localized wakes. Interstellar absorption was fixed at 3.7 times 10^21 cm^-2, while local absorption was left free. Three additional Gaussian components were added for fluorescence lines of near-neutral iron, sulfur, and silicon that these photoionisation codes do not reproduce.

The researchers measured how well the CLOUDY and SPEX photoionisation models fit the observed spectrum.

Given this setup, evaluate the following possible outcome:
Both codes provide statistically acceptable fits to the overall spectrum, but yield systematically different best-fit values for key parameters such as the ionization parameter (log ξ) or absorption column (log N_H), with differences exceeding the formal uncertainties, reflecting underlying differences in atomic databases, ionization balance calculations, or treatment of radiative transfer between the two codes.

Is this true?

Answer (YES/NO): YES